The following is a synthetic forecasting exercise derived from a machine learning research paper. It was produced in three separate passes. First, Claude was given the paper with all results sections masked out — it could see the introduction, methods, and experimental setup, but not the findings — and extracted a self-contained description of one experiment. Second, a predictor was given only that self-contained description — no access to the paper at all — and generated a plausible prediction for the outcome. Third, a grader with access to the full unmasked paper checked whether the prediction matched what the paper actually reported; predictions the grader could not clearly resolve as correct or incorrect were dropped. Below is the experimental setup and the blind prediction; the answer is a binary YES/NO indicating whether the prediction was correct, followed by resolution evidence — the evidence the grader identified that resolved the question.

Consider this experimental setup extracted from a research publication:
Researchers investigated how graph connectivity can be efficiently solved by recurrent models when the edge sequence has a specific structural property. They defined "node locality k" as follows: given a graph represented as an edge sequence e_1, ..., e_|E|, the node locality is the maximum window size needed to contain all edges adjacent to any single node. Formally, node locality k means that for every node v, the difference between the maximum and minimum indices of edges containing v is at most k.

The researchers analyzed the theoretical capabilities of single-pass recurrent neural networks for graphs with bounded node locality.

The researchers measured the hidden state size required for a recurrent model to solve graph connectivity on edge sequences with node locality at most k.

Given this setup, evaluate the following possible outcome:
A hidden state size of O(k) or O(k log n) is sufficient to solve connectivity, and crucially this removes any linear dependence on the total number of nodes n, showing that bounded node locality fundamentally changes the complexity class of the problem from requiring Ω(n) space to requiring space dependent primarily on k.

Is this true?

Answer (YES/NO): NO